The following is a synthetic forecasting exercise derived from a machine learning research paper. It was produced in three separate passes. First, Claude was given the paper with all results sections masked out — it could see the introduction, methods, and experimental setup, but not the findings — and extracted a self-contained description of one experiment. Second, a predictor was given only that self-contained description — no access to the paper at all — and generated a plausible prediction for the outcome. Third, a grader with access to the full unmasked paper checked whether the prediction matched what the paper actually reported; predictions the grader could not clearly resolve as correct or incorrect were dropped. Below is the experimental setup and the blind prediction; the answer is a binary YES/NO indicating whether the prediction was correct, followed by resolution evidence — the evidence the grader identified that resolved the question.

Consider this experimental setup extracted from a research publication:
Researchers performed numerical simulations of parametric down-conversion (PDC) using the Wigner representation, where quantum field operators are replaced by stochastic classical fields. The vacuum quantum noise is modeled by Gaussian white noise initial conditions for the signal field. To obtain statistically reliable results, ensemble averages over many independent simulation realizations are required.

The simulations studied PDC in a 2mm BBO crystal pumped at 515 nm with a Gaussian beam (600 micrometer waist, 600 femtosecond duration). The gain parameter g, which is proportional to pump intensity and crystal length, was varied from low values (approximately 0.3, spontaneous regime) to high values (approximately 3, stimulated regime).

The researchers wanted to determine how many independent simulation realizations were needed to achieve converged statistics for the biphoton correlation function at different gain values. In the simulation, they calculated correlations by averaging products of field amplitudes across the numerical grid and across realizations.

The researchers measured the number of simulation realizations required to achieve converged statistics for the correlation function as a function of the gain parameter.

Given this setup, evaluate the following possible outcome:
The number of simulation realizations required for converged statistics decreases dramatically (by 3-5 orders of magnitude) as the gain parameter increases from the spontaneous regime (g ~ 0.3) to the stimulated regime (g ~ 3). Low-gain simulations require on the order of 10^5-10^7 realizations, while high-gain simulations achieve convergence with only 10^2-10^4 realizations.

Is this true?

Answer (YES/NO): NO